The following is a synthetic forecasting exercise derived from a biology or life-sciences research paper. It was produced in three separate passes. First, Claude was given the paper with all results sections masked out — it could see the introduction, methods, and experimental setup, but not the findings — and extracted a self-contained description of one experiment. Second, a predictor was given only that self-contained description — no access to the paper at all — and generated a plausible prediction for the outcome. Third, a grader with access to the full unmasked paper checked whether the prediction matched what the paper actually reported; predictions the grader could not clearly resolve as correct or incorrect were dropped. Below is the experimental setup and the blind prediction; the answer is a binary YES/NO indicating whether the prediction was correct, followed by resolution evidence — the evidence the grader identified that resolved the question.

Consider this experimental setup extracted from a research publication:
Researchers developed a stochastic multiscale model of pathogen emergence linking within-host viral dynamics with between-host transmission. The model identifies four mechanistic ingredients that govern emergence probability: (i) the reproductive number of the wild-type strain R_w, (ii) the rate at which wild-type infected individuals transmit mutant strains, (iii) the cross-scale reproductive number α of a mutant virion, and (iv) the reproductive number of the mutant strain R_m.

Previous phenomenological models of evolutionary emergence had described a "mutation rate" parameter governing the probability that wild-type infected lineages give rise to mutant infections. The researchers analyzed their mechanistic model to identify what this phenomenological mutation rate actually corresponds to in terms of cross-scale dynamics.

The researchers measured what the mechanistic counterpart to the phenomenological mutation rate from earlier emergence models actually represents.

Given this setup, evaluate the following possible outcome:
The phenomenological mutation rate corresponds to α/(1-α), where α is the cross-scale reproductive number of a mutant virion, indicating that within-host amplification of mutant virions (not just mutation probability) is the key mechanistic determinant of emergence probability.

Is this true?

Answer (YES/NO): NO